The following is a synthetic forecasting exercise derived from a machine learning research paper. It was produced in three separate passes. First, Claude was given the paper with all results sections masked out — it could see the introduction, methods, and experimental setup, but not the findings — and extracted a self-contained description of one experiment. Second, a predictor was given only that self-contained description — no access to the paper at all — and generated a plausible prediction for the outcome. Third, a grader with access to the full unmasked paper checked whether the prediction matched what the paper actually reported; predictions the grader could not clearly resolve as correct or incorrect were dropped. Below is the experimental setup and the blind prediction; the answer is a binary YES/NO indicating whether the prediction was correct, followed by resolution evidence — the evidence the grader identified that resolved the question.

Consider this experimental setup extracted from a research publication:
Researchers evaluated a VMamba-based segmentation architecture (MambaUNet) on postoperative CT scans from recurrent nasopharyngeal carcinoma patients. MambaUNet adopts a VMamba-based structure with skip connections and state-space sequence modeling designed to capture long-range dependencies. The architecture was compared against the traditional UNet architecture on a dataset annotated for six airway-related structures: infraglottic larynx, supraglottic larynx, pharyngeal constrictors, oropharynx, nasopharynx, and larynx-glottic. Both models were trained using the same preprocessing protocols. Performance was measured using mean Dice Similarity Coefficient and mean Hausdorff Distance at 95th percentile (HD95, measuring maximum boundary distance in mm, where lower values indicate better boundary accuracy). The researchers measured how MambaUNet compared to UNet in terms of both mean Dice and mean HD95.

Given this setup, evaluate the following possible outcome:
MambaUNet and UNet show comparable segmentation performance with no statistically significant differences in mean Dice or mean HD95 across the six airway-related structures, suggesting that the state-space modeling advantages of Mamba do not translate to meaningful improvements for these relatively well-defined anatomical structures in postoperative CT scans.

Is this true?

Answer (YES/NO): NO